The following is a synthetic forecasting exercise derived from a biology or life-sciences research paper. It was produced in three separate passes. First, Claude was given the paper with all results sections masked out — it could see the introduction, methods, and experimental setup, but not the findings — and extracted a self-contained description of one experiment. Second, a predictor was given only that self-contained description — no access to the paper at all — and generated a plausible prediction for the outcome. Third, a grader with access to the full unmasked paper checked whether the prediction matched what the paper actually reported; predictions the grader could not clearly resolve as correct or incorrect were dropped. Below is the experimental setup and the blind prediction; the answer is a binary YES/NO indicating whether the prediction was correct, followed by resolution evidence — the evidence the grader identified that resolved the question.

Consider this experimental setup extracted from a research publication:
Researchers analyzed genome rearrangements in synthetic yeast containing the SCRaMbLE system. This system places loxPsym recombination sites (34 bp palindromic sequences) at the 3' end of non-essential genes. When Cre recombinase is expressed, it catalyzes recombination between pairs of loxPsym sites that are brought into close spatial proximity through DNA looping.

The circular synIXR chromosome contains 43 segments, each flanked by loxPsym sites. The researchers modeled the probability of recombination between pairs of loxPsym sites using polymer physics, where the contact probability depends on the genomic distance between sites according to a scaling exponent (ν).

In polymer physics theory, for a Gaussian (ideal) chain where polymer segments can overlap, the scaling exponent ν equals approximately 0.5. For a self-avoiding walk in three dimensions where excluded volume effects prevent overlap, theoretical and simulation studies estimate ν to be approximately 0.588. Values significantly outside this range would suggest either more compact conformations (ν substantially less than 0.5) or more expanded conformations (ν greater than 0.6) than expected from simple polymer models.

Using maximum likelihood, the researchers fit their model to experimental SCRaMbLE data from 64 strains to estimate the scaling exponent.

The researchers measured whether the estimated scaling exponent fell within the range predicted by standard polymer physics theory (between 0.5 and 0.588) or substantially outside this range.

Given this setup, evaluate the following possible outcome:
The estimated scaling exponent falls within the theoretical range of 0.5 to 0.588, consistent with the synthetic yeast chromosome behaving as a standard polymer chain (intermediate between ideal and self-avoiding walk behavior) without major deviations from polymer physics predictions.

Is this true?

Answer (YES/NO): YES